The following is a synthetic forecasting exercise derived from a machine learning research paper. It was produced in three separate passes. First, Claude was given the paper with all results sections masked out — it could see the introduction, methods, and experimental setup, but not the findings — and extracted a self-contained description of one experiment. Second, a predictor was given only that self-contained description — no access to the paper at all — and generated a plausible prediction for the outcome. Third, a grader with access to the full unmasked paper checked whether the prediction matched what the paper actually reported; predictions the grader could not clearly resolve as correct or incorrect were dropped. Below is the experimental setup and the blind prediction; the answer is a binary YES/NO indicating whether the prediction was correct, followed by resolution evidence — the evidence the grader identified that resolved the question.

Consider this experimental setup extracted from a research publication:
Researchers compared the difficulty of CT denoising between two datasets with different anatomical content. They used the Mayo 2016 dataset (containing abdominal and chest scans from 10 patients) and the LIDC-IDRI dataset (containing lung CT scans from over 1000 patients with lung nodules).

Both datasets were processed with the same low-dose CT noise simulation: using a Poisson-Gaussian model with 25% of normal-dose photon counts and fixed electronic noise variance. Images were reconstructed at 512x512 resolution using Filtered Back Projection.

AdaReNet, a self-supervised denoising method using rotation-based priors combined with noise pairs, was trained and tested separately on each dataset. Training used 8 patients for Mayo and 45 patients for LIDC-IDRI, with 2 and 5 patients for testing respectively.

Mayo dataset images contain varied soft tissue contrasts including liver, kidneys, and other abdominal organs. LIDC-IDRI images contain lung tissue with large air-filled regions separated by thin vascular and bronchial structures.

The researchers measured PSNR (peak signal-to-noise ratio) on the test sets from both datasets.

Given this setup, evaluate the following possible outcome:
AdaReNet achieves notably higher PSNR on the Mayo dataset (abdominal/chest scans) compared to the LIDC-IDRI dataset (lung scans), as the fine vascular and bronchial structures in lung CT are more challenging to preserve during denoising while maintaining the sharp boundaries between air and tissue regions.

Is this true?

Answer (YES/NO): NO